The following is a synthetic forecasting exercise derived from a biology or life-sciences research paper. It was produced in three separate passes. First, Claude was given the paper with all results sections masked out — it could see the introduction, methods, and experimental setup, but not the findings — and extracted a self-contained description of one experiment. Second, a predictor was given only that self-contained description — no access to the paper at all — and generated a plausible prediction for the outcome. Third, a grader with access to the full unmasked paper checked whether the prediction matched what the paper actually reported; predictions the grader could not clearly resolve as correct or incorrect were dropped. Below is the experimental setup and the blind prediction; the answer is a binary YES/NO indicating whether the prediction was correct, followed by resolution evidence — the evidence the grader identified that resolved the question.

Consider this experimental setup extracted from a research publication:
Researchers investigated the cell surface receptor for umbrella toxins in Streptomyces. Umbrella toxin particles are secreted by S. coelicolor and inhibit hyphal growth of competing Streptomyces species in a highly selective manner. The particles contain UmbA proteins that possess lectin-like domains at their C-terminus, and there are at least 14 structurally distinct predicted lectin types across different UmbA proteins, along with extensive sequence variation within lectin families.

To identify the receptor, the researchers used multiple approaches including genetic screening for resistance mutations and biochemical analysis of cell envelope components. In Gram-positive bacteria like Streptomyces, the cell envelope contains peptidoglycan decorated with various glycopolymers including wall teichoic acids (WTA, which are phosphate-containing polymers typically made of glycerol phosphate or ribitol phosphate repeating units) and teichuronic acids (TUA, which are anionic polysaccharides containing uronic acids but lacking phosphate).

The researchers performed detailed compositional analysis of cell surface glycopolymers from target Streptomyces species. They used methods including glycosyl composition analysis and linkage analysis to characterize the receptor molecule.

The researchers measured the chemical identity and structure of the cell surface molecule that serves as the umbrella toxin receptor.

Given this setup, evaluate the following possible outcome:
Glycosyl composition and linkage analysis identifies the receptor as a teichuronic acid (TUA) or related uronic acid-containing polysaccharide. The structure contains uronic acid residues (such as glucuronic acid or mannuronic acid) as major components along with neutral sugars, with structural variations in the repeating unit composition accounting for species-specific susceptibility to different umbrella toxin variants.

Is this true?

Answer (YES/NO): YES